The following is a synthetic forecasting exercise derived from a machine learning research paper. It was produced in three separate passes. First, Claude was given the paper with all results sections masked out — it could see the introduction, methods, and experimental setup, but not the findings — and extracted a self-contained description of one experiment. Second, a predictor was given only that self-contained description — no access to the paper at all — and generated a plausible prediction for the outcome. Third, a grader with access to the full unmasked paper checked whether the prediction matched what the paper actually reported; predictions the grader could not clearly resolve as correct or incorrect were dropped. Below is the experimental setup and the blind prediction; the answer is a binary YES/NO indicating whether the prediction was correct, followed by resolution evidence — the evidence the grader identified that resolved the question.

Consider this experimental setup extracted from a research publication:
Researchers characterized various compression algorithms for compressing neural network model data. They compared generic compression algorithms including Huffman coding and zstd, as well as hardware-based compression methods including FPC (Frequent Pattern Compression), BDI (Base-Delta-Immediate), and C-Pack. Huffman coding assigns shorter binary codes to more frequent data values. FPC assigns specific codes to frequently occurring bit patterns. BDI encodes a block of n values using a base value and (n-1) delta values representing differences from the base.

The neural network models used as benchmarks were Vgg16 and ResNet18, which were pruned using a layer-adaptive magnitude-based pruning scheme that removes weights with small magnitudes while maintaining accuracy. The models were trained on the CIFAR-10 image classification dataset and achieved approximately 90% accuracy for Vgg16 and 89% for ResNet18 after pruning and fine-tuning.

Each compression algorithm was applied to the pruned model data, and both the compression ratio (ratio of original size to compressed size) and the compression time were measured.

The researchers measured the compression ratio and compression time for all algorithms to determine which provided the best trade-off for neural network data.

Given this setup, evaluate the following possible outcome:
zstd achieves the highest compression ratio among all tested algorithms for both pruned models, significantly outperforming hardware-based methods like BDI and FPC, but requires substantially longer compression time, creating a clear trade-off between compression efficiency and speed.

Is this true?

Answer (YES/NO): NO